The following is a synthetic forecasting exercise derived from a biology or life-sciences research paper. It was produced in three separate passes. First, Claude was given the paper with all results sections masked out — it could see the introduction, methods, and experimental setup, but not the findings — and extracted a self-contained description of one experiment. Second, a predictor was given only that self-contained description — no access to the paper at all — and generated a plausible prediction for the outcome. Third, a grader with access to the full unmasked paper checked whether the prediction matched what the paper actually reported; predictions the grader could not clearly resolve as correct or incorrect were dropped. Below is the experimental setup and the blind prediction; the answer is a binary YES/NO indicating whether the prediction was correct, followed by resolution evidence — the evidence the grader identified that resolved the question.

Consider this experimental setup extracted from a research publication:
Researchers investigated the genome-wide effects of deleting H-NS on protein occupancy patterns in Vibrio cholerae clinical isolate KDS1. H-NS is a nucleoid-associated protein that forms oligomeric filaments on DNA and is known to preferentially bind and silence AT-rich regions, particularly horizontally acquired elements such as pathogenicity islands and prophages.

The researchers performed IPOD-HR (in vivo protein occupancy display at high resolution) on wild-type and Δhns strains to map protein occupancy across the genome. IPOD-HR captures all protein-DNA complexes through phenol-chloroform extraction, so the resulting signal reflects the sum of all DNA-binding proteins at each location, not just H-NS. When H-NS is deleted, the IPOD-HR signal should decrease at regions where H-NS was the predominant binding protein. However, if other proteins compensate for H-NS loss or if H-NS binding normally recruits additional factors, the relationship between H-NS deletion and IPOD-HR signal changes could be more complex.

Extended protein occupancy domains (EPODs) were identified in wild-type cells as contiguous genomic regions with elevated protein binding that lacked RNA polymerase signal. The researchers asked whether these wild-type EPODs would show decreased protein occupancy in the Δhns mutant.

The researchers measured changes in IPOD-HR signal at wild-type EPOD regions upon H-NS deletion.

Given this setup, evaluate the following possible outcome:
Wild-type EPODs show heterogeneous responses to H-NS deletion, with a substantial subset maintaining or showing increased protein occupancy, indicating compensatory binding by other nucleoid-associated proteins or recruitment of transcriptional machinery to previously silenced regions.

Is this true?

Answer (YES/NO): YES